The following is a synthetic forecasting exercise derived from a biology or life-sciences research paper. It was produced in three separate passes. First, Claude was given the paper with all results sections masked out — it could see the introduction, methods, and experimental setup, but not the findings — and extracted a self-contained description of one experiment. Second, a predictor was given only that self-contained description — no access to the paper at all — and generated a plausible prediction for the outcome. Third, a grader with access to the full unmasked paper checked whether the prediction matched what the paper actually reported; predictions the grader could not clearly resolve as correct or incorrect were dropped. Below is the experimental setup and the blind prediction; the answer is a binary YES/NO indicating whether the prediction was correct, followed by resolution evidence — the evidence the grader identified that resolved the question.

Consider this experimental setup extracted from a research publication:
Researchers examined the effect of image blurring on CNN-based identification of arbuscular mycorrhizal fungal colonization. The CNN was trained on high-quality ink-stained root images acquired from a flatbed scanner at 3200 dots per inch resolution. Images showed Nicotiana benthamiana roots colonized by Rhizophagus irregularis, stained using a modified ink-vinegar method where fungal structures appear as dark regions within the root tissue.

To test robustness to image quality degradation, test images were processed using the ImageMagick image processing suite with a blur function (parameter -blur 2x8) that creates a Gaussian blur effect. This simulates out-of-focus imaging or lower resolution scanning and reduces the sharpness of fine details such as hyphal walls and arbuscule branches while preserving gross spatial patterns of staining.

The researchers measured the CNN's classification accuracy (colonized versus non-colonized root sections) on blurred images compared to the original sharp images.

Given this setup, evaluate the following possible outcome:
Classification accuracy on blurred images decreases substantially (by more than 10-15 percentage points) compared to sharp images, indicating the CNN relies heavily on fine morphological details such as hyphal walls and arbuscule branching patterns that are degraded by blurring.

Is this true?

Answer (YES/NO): NO